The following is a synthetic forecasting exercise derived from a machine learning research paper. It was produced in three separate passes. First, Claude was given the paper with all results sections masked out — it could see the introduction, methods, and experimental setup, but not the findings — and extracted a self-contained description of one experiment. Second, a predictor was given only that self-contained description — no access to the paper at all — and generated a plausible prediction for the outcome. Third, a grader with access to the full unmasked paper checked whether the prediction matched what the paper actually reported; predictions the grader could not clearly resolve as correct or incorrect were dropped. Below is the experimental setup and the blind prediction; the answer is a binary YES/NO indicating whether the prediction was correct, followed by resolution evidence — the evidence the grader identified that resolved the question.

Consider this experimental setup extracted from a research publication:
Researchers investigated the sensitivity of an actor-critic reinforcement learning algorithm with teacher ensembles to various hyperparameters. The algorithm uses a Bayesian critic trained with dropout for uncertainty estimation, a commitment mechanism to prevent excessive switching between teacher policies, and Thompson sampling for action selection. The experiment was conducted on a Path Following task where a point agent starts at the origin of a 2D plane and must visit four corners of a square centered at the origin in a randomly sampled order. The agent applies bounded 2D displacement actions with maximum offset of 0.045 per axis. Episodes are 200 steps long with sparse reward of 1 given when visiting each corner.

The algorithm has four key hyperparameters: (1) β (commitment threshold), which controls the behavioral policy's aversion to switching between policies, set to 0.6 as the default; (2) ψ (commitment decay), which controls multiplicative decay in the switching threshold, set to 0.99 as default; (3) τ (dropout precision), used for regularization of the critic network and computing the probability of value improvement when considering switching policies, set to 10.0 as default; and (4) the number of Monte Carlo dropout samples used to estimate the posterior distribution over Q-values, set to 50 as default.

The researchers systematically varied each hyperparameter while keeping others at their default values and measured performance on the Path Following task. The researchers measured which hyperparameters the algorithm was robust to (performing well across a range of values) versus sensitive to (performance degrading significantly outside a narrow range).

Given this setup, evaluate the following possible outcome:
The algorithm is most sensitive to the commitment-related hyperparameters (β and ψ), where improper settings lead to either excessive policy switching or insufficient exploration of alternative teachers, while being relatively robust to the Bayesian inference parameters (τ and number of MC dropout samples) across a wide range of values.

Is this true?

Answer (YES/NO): NO